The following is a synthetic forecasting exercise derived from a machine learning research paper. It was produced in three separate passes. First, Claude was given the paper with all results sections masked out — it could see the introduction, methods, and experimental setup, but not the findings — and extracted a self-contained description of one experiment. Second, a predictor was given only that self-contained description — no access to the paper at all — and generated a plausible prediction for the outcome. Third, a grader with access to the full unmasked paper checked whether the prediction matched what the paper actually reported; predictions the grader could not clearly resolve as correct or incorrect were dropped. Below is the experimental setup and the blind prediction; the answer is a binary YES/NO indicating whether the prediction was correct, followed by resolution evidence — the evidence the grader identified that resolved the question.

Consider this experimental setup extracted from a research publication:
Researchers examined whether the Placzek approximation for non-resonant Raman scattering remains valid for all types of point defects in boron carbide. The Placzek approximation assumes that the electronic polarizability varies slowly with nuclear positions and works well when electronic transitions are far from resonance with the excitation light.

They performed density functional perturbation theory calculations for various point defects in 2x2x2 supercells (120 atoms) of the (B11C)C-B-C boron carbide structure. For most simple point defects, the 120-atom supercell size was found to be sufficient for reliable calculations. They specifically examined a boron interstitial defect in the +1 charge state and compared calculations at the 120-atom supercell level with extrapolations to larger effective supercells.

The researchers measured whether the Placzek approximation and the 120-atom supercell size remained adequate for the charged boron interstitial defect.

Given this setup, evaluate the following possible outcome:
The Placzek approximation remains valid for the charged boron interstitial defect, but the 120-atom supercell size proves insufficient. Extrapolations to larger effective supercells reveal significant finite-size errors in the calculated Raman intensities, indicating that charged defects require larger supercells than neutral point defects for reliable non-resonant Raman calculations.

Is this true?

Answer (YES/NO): NO